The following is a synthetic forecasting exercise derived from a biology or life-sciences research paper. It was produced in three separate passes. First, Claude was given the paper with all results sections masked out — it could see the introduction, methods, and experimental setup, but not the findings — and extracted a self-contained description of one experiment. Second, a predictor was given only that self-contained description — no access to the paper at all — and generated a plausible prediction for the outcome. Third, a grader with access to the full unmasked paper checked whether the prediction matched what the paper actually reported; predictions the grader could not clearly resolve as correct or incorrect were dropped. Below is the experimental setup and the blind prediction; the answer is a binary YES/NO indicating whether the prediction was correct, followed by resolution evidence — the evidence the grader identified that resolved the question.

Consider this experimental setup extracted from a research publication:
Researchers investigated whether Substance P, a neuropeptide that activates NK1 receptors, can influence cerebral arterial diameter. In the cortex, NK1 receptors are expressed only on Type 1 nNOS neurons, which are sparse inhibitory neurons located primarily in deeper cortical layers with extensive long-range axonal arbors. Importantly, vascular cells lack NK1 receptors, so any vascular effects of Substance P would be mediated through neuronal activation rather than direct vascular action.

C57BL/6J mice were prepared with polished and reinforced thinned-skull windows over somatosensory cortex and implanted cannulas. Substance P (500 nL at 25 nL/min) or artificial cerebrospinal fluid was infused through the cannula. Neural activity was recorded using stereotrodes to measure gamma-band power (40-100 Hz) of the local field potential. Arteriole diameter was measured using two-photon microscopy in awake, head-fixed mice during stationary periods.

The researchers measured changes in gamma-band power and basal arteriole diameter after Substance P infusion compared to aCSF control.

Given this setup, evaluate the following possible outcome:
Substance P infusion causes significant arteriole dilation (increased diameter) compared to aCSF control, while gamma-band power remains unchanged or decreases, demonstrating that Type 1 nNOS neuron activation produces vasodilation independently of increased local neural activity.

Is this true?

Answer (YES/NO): YES